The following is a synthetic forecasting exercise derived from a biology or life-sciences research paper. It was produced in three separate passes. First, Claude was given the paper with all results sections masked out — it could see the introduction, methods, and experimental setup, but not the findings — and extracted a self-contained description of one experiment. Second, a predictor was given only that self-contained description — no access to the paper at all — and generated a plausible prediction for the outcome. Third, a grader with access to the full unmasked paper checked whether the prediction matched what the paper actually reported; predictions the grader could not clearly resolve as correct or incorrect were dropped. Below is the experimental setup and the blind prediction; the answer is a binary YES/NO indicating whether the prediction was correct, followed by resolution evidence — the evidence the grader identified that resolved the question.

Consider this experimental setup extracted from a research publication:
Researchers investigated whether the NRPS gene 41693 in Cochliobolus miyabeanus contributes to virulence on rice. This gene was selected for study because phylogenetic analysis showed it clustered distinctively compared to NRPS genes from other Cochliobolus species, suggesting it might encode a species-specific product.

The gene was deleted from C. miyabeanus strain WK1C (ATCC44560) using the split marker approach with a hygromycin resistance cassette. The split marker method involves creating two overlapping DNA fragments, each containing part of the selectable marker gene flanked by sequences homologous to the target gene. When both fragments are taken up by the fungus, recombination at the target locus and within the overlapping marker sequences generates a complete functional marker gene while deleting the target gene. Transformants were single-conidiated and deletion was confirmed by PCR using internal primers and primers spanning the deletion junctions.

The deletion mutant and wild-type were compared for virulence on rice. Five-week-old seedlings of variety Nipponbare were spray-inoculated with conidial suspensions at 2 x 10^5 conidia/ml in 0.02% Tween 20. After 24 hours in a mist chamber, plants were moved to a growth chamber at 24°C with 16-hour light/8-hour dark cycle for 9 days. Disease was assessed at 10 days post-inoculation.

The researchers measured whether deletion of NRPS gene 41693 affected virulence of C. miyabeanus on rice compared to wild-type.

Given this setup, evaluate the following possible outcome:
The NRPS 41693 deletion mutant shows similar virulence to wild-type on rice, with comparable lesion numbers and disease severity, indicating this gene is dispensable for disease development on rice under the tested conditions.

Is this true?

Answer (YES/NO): NO